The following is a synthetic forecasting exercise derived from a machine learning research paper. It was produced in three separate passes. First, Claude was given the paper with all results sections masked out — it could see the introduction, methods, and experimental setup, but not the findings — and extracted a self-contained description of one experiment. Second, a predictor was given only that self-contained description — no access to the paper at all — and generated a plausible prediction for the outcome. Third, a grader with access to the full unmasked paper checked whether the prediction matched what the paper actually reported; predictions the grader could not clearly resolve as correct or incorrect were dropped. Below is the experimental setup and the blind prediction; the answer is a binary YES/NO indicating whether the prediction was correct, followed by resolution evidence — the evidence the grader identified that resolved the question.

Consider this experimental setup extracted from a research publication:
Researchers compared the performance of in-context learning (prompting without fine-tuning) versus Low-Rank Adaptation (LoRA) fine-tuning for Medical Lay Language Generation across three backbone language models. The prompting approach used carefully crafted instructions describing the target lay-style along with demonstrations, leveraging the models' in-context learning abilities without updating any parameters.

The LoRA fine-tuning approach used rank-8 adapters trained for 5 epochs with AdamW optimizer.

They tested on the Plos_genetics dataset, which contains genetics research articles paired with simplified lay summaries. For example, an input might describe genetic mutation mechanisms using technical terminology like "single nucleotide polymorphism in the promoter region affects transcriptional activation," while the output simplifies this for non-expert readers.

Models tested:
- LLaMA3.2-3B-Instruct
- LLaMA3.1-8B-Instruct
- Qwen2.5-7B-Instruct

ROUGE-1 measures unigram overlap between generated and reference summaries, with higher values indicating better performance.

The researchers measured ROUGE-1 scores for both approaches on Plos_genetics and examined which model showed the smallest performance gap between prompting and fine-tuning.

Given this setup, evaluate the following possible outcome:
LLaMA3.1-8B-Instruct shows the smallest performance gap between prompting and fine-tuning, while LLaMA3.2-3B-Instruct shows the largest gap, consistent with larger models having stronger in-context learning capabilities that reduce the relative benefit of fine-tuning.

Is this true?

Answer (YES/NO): NO